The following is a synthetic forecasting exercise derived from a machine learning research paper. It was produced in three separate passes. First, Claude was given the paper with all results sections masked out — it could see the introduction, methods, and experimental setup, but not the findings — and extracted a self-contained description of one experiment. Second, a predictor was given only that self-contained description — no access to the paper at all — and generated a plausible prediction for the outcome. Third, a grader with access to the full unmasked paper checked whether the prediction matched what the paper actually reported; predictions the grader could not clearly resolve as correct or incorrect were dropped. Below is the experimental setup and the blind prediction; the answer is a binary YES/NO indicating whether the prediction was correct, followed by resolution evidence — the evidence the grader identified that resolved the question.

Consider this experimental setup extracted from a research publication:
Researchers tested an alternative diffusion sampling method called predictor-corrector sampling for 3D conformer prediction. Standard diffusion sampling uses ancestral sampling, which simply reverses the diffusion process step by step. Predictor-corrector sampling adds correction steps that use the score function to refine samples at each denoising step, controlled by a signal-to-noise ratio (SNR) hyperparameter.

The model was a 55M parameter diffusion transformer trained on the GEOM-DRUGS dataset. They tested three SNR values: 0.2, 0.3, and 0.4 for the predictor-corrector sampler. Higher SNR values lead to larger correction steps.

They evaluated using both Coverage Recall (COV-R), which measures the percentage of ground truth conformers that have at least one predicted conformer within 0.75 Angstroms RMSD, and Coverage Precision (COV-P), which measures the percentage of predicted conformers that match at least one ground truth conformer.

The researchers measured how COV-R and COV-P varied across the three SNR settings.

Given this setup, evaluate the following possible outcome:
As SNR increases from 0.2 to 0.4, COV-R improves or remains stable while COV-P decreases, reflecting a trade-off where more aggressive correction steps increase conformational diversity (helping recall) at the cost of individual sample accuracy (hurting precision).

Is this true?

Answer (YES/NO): NO